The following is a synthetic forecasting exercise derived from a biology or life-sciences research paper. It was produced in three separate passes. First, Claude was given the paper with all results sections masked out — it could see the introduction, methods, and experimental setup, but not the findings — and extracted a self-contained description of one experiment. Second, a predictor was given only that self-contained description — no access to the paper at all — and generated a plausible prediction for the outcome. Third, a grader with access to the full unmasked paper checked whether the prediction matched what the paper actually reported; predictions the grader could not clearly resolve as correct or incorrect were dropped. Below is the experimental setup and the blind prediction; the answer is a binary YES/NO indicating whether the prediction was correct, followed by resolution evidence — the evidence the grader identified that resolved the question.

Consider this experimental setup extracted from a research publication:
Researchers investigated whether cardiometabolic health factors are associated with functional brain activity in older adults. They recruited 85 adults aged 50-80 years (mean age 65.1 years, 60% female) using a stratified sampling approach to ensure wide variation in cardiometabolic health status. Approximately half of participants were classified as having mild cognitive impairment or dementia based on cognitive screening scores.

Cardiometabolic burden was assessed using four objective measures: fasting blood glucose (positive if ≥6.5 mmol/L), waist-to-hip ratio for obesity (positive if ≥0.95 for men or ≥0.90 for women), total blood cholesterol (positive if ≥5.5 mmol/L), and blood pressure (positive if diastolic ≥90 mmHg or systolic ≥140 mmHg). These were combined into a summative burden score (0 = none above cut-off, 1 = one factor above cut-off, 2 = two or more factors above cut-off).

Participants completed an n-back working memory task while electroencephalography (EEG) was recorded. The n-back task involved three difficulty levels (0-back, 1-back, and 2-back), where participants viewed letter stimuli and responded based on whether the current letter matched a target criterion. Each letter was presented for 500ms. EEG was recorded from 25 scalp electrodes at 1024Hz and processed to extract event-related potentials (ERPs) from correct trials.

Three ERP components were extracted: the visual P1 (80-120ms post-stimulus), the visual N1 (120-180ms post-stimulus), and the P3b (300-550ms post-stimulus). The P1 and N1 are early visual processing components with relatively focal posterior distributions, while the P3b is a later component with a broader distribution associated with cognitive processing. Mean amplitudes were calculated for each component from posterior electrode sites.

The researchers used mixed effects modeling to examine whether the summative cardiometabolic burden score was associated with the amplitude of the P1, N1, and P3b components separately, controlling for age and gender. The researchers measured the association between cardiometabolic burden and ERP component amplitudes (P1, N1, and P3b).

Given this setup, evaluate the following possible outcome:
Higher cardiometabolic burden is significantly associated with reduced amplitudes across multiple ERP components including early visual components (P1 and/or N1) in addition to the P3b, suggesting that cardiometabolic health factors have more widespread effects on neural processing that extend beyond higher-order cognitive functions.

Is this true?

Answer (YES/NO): NO